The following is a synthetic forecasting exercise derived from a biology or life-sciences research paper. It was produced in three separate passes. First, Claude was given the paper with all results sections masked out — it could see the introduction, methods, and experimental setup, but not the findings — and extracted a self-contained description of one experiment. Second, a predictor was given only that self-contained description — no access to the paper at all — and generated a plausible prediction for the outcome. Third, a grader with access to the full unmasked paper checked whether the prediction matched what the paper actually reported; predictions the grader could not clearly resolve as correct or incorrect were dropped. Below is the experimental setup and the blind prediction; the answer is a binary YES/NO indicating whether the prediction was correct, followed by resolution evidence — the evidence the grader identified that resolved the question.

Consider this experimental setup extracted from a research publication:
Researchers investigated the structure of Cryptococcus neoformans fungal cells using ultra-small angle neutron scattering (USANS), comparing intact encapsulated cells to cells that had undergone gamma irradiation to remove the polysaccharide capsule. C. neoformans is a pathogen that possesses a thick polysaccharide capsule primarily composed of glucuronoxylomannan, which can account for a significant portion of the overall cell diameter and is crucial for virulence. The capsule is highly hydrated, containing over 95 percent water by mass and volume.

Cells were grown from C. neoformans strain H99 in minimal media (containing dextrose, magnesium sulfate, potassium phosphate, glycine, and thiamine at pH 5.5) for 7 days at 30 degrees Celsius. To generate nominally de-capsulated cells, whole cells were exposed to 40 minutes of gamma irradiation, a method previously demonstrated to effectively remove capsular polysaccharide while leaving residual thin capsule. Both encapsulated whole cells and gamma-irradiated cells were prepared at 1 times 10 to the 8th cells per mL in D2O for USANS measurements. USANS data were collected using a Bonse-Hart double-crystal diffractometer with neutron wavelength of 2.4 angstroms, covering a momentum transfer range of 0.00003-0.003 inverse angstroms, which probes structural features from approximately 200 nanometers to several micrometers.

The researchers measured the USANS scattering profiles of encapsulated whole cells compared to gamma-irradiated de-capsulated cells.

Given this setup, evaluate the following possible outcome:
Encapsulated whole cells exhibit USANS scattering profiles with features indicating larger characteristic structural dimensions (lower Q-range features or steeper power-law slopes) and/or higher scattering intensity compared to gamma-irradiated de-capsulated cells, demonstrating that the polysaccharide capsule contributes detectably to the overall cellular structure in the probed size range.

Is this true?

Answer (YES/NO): YES